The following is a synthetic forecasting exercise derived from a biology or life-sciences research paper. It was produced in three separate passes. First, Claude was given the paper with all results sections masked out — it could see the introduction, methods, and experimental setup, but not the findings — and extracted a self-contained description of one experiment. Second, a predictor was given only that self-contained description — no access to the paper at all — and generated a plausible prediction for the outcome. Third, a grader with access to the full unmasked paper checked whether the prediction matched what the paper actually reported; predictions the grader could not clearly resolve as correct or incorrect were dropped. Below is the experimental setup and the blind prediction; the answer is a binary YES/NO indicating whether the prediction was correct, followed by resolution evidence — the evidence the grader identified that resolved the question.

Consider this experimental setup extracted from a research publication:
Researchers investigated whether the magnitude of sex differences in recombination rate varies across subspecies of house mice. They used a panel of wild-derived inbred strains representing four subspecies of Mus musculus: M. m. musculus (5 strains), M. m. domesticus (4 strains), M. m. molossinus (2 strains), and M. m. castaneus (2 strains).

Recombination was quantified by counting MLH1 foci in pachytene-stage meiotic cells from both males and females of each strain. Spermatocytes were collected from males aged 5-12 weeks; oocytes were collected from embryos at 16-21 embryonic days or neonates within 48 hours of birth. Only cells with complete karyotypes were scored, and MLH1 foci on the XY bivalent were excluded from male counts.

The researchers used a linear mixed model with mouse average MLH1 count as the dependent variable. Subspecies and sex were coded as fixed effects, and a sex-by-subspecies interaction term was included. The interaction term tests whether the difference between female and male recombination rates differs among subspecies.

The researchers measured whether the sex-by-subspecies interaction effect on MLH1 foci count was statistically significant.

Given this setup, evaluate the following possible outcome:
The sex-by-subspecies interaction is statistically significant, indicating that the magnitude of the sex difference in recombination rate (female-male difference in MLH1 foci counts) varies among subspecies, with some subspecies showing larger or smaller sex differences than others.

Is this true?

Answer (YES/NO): YES